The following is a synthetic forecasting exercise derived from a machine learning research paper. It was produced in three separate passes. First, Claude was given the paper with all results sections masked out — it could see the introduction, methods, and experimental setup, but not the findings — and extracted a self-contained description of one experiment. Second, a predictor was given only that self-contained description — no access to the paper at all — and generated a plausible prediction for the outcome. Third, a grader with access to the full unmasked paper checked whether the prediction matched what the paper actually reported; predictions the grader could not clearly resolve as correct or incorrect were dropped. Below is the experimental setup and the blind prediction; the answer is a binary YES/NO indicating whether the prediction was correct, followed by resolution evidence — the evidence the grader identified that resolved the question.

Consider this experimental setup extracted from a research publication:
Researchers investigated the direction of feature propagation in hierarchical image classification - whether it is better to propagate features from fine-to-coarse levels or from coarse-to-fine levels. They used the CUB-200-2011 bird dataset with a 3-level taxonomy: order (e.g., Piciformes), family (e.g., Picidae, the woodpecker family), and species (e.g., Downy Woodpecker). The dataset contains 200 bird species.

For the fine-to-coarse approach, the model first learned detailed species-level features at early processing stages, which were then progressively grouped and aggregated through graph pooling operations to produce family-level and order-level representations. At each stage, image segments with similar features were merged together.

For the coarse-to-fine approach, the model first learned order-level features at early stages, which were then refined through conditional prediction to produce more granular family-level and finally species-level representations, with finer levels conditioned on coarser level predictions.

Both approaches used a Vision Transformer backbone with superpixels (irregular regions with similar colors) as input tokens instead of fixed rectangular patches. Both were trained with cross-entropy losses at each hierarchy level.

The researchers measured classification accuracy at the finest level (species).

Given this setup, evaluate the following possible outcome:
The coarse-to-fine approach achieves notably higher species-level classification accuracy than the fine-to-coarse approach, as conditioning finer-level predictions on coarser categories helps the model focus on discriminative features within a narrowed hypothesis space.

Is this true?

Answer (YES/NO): NO